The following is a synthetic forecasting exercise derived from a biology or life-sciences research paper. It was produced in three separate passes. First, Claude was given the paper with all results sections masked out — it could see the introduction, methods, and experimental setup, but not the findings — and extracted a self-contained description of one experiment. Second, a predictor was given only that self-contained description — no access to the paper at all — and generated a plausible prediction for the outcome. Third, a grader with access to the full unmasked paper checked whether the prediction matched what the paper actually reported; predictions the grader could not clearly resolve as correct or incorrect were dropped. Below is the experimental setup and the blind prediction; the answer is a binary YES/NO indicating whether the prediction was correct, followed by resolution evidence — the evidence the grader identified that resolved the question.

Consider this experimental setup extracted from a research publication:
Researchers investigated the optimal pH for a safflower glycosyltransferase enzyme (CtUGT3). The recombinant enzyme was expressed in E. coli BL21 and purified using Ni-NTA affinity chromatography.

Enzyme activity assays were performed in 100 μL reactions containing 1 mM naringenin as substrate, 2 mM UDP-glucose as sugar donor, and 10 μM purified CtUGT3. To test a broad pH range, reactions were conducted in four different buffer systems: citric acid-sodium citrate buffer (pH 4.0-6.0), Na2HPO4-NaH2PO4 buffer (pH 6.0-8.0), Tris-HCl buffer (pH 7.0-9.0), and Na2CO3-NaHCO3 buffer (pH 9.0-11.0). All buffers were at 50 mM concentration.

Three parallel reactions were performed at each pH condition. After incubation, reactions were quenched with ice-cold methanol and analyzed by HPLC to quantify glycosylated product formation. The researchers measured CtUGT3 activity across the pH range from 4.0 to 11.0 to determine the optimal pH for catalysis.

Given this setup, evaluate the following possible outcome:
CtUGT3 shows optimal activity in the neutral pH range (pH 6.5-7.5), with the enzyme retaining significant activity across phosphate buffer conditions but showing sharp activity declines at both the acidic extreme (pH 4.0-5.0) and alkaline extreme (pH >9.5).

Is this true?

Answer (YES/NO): NO